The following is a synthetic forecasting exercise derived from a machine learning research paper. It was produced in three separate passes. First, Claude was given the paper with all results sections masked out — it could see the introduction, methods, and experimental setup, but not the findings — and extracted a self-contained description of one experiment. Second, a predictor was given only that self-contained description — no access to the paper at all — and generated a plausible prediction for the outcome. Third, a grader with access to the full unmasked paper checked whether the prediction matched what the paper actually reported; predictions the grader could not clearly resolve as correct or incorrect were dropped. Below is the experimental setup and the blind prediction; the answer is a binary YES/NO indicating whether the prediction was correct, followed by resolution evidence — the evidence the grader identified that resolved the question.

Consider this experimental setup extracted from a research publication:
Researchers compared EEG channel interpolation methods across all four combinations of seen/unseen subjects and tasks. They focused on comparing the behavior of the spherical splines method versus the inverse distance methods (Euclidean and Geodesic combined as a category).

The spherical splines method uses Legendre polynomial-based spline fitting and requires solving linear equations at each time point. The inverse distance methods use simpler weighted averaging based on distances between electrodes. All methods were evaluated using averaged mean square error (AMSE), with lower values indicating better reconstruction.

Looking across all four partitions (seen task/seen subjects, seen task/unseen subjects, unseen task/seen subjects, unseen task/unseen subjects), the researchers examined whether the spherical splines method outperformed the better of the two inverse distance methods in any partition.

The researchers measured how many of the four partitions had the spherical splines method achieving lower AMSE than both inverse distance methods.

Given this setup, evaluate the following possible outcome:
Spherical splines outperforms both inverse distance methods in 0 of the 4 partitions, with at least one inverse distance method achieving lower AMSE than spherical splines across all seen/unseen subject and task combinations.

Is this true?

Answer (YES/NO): YES